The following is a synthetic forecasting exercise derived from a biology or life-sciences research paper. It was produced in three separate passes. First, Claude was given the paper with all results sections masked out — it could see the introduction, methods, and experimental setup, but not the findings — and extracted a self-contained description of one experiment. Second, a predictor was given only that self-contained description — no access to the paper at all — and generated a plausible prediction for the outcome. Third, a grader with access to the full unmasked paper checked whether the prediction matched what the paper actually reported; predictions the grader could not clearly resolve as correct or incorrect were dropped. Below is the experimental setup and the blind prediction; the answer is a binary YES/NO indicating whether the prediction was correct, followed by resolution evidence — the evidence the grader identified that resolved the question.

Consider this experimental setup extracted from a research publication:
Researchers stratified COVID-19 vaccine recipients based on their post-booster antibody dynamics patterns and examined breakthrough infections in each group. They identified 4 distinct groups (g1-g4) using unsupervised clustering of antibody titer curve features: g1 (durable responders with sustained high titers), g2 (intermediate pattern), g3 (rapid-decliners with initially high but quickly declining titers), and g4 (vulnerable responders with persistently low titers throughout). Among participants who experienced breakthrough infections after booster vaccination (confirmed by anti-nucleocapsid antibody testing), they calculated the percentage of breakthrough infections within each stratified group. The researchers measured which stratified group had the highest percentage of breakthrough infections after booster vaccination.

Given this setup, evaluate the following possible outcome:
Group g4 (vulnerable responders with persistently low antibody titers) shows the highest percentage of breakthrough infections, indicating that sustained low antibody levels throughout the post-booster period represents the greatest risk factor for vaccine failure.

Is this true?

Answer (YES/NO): YES